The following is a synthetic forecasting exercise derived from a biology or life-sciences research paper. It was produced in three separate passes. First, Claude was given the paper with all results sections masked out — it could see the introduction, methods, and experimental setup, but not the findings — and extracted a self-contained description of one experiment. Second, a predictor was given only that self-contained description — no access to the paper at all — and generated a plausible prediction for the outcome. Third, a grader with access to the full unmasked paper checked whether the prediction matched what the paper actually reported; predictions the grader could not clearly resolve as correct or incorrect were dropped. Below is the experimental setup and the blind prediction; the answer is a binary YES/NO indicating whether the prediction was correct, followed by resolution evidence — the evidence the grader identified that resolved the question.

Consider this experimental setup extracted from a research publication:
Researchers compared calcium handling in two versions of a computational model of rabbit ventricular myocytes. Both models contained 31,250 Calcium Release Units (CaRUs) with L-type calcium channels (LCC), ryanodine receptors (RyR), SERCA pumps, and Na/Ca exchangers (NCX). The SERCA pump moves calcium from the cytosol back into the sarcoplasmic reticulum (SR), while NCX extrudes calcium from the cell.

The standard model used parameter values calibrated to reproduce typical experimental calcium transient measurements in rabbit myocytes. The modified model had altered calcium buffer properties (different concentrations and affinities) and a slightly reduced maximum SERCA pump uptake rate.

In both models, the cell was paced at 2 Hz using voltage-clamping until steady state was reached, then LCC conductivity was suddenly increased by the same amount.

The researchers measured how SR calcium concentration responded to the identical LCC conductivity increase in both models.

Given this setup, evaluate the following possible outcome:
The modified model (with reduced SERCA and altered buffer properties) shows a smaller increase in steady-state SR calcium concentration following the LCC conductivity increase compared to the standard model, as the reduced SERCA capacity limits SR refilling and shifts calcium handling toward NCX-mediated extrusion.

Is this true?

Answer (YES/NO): NO